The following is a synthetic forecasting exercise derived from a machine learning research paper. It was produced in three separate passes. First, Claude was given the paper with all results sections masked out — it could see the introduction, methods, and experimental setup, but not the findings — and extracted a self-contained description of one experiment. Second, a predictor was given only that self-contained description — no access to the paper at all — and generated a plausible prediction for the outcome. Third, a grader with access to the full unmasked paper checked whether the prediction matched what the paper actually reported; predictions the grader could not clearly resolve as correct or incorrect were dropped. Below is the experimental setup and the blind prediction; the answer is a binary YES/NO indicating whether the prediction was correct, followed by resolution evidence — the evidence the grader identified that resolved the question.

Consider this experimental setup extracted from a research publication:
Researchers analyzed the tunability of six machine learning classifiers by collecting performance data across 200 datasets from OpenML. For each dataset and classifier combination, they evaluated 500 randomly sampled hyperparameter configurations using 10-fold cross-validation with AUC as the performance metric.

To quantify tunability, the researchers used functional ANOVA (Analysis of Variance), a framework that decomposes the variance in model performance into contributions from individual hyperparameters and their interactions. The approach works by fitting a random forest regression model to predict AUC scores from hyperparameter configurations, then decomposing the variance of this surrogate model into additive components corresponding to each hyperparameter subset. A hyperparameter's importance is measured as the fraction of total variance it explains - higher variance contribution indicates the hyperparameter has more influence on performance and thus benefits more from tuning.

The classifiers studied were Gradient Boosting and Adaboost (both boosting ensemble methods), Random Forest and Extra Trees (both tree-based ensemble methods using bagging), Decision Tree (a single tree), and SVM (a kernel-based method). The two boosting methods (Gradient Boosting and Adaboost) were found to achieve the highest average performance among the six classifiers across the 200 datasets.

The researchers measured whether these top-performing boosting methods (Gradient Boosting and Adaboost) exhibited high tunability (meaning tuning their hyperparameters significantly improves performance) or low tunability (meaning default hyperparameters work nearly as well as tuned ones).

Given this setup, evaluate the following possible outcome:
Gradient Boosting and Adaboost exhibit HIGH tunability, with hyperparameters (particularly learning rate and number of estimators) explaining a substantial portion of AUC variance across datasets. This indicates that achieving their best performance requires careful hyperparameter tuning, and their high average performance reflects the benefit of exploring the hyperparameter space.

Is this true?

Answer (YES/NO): NO